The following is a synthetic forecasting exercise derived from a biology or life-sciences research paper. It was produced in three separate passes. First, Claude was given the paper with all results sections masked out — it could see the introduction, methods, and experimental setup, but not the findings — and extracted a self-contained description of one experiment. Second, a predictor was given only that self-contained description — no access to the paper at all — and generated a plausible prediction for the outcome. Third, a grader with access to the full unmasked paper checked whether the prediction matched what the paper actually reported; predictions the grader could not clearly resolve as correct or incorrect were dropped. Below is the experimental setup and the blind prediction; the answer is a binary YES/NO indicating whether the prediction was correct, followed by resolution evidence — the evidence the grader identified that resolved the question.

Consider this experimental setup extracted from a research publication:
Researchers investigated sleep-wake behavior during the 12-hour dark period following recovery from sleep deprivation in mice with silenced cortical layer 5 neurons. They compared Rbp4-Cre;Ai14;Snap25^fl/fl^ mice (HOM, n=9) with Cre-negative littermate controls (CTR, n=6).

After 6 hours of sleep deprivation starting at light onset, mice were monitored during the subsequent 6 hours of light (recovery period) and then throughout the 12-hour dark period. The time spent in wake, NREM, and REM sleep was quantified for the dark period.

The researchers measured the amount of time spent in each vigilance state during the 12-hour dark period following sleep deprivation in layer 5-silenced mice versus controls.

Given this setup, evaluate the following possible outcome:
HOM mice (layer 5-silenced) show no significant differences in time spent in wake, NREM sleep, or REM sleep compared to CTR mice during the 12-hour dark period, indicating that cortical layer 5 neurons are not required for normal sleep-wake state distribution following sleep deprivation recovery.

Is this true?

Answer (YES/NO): NO